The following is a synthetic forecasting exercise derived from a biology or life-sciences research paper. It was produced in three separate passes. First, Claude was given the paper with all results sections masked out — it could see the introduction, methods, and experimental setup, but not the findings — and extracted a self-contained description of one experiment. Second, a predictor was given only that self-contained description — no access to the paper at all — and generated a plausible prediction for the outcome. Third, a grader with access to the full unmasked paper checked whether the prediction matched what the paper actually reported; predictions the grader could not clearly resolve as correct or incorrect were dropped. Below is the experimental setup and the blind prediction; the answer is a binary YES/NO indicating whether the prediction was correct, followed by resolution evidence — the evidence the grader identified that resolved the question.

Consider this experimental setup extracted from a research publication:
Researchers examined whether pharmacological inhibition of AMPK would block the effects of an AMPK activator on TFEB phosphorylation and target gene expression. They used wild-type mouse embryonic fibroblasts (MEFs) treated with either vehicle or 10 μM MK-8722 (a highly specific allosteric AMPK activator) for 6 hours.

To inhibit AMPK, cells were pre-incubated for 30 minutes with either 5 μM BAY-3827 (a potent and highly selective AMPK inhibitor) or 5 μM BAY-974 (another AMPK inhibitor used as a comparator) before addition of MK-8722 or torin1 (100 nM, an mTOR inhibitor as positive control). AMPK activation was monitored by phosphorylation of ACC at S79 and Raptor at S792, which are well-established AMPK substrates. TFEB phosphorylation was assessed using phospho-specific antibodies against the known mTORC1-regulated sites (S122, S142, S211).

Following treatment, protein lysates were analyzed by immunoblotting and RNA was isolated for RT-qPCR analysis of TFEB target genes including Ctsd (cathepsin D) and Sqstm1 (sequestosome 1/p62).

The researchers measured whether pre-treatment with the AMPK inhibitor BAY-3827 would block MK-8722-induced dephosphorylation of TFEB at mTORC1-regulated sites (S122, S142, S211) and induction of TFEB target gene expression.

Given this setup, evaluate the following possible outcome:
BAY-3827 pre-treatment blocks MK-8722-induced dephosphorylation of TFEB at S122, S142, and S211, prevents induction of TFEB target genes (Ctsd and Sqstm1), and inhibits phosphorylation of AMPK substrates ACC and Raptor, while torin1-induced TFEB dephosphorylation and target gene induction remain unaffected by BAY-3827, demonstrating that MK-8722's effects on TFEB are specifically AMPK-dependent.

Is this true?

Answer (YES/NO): YES